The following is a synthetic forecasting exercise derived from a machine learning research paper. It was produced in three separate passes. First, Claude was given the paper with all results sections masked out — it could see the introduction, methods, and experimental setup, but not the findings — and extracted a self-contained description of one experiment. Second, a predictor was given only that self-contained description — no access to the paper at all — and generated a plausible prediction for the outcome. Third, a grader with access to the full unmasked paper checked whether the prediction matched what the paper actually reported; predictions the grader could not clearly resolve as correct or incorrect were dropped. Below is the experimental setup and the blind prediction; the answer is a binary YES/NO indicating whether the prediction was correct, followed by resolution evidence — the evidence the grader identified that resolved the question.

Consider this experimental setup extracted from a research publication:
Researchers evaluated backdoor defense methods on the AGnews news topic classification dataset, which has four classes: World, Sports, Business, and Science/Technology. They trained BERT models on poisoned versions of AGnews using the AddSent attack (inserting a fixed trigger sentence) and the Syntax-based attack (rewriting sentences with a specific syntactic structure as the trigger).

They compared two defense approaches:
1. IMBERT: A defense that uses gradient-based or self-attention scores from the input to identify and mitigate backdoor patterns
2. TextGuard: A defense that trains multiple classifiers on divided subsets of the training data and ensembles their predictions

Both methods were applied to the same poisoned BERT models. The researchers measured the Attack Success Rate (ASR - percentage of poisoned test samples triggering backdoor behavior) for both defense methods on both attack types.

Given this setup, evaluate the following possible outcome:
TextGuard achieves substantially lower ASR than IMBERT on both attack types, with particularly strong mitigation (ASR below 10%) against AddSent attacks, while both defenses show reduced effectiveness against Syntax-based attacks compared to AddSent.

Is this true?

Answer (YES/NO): YES